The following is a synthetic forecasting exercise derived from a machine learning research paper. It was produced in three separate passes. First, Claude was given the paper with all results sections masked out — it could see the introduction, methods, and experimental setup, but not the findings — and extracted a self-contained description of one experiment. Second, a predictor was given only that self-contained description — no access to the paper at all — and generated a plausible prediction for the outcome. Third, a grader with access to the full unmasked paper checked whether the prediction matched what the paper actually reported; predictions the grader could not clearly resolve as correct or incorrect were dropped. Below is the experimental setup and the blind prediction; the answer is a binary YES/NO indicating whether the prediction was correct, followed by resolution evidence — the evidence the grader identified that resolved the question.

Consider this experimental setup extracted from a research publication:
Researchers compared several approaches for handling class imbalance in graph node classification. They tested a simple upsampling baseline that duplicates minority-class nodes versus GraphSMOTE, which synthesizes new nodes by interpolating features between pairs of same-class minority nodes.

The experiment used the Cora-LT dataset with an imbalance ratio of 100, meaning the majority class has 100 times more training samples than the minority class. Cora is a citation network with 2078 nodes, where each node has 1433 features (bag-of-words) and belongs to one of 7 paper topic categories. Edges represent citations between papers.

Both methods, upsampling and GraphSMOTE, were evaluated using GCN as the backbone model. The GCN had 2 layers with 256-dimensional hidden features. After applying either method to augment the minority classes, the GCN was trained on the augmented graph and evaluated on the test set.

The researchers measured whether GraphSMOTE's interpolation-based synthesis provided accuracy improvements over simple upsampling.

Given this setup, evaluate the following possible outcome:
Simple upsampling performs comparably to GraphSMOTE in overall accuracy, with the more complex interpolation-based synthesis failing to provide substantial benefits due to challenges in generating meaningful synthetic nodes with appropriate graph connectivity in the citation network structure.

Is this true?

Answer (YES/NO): YES